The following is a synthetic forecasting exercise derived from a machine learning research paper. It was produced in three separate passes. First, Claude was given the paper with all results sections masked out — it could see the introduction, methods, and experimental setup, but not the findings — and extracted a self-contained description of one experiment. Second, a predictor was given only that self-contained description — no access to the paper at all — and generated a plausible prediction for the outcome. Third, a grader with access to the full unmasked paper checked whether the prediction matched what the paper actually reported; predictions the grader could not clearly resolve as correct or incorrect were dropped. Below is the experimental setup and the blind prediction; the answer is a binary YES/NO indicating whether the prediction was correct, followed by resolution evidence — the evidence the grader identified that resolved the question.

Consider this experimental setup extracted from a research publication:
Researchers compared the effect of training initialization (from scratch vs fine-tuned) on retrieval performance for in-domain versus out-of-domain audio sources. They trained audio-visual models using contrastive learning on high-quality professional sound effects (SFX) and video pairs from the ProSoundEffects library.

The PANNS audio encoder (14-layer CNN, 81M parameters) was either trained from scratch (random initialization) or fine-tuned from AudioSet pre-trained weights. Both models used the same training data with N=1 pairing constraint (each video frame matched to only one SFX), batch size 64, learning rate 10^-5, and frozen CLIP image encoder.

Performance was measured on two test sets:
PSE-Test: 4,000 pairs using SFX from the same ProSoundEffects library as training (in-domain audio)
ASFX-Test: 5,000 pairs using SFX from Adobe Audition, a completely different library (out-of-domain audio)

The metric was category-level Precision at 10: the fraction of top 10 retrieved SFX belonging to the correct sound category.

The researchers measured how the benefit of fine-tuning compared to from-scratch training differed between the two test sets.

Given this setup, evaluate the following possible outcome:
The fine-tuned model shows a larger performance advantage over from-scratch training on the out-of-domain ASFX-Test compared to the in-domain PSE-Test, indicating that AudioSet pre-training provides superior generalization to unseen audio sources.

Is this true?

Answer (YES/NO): NO